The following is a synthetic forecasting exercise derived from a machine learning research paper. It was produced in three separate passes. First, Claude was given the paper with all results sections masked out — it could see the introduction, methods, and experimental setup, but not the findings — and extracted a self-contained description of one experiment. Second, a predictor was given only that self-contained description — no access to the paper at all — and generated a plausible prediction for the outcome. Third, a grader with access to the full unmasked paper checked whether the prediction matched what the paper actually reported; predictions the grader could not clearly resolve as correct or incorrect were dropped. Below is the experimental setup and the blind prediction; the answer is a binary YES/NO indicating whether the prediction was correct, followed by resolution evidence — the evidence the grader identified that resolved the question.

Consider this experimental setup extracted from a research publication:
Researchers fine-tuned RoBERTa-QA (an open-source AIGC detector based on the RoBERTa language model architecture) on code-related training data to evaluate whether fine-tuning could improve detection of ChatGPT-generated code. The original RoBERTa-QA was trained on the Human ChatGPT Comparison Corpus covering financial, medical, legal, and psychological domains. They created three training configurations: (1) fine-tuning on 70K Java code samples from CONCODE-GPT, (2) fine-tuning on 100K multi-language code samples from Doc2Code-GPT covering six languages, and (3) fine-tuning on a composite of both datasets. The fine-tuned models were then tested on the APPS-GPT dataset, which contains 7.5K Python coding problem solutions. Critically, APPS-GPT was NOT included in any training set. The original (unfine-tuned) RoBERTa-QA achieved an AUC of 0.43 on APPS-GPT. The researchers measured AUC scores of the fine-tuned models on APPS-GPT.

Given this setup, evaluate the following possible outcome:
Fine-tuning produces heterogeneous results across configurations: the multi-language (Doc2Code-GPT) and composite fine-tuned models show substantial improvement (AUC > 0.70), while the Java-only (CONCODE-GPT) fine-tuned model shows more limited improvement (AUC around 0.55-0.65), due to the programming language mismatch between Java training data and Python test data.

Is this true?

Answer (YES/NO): NO